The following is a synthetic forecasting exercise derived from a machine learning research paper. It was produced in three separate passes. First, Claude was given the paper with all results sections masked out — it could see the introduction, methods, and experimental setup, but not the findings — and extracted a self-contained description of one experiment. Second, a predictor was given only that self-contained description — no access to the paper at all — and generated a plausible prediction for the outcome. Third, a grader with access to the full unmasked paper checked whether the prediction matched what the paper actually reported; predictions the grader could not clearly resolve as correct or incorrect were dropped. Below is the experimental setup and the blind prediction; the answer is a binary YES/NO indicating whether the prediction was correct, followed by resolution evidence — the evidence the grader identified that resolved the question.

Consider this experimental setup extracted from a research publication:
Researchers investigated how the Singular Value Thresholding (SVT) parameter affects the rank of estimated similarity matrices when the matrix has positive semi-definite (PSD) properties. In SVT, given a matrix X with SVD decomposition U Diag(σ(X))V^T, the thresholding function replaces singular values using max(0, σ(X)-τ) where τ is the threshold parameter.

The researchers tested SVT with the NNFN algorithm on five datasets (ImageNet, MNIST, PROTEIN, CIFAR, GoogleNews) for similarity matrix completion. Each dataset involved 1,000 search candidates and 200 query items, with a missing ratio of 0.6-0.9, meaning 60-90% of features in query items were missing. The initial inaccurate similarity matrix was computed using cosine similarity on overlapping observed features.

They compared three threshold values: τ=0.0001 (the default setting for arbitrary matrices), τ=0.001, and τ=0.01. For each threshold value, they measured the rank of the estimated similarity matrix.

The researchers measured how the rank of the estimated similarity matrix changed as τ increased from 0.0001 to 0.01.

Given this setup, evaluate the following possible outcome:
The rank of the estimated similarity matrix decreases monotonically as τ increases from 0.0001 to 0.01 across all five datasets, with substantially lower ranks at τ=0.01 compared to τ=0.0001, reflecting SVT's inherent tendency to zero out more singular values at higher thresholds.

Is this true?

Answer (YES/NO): YES